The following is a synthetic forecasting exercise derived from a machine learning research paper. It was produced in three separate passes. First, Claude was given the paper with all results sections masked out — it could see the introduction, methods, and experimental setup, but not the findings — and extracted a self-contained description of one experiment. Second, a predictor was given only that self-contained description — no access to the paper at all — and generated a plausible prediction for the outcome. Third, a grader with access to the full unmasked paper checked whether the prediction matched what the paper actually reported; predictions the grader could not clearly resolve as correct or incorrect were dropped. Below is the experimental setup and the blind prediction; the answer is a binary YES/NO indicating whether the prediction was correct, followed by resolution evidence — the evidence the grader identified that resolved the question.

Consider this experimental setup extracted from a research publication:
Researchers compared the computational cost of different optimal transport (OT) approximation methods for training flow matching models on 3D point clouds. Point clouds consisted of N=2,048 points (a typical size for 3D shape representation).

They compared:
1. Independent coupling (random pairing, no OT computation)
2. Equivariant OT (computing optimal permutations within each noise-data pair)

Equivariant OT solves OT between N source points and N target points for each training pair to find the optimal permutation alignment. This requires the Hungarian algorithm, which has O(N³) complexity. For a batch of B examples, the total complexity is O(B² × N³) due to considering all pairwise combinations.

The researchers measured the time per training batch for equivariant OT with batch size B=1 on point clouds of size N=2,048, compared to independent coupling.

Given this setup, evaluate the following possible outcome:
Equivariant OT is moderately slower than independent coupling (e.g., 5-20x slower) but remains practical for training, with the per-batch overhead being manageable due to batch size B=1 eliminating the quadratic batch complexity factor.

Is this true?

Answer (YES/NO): NO